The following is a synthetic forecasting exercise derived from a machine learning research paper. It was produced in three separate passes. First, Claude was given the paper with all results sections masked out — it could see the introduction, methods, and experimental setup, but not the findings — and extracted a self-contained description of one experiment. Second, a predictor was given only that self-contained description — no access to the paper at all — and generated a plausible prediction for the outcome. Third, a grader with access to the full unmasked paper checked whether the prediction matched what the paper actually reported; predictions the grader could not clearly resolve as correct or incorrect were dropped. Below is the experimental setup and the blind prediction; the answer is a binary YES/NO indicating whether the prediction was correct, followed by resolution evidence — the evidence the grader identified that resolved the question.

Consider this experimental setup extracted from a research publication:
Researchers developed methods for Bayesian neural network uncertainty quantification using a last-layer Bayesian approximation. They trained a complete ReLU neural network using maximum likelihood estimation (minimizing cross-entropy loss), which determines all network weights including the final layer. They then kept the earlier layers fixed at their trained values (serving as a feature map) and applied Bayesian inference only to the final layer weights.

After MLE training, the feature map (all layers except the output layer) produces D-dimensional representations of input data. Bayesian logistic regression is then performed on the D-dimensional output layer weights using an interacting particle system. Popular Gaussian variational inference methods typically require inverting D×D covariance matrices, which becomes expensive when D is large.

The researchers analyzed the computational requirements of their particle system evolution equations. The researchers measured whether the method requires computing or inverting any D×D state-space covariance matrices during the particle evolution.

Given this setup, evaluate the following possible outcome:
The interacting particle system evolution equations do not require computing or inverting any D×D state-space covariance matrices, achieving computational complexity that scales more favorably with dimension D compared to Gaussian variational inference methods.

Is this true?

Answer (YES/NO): NO